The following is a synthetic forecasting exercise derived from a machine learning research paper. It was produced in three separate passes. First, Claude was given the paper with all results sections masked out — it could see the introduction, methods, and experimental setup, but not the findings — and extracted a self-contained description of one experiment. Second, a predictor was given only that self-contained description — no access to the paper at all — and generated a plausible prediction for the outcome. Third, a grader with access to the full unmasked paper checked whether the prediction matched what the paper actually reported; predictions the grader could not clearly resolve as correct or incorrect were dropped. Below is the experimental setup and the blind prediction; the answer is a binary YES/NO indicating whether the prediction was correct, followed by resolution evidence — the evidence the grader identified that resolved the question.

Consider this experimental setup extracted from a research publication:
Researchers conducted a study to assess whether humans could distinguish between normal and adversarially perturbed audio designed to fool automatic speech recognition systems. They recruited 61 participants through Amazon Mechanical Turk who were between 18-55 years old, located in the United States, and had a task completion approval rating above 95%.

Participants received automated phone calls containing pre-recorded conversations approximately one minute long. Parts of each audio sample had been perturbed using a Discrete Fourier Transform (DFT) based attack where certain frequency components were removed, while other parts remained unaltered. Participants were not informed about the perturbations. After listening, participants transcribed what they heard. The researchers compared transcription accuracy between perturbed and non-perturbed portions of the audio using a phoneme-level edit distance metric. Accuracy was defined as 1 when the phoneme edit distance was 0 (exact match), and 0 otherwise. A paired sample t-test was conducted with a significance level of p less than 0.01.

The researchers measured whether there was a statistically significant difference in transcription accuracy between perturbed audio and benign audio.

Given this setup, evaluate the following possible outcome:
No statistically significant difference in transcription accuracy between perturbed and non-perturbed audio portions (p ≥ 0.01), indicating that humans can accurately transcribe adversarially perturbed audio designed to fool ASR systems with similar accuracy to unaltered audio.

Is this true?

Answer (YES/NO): YES